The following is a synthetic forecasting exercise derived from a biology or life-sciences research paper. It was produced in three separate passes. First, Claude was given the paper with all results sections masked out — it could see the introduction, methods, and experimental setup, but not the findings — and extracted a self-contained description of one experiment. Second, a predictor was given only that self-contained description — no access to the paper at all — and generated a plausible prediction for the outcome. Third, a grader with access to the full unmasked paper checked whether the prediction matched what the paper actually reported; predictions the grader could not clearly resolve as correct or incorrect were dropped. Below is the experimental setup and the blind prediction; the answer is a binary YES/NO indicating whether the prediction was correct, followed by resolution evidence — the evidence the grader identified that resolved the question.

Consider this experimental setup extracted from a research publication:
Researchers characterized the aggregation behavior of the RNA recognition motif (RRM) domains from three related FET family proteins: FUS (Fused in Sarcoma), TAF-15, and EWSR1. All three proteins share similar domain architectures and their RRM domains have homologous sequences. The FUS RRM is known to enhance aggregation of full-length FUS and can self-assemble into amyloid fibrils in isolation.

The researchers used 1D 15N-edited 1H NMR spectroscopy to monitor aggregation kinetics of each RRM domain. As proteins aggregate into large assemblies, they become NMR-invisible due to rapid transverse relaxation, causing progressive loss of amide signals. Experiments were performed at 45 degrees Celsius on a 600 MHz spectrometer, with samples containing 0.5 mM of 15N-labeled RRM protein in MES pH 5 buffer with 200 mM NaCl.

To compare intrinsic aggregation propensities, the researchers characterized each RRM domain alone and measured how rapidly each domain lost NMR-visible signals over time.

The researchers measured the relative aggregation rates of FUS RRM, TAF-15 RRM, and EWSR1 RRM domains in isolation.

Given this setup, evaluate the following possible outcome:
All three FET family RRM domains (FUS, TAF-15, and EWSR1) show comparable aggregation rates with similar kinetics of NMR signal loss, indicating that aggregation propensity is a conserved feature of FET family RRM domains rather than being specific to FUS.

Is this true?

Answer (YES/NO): NO